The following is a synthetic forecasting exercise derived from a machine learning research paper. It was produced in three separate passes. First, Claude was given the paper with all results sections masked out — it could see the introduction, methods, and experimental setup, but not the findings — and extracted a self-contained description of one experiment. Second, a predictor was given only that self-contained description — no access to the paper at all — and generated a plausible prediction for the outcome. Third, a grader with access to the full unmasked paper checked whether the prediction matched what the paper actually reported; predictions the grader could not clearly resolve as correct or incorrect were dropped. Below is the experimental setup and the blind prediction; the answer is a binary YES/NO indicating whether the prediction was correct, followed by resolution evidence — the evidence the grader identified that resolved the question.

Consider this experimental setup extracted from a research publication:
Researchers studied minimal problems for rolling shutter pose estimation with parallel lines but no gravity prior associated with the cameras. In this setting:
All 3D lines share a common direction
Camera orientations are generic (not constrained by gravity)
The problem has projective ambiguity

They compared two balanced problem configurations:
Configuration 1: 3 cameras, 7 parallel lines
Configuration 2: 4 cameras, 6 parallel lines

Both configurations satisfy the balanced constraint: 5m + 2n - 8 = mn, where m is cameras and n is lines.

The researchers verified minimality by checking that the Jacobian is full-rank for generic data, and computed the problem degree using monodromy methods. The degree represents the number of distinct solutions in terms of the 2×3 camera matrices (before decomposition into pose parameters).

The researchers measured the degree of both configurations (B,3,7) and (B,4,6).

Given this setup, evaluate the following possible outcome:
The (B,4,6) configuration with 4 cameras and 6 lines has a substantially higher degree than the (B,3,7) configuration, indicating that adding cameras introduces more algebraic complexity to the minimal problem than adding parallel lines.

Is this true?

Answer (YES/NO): NO